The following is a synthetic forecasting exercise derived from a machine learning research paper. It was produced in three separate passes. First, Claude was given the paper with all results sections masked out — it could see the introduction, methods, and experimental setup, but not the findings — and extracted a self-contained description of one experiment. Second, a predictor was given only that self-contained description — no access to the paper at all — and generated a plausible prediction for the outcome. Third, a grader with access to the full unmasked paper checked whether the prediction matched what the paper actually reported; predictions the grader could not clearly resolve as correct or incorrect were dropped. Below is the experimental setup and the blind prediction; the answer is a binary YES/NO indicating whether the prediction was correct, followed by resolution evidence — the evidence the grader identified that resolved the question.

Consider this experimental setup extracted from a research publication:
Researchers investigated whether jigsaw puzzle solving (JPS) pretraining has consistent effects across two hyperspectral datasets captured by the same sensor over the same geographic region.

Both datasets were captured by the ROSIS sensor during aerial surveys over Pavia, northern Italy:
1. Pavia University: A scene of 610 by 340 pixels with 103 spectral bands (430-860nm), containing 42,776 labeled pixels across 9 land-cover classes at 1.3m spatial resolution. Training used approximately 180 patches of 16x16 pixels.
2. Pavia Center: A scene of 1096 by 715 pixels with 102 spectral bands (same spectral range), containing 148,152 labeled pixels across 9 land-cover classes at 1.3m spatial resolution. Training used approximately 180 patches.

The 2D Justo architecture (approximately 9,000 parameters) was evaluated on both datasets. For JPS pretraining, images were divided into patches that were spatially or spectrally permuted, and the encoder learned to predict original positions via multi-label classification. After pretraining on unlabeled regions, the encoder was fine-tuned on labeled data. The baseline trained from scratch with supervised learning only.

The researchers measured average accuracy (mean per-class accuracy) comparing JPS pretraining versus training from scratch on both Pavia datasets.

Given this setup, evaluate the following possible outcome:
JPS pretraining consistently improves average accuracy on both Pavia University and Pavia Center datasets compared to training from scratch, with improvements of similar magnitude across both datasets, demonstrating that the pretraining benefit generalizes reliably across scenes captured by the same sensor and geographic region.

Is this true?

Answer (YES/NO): NO